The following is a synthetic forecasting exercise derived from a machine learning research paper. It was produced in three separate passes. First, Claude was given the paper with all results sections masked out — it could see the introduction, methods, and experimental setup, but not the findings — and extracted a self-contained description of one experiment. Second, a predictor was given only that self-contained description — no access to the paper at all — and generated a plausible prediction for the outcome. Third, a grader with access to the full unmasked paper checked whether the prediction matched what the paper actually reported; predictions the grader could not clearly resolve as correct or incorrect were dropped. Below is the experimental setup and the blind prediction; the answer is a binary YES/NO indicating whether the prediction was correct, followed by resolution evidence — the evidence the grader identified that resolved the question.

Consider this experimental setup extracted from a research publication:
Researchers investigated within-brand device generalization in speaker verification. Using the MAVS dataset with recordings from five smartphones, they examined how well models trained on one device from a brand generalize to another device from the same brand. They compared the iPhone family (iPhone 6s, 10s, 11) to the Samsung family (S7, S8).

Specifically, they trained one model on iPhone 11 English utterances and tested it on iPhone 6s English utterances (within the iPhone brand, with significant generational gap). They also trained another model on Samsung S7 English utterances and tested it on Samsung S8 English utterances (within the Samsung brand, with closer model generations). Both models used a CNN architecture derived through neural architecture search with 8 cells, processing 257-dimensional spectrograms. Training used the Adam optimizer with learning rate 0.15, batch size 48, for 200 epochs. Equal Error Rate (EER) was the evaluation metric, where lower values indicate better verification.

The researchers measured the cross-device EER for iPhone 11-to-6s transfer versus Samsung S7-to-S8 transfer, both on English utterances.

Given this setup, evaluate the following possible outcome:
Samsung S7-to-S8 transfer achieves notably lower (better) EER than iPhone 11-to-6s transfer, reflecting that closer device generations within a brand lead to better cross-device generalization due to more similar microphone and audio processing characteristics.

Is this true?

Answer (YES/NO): YES